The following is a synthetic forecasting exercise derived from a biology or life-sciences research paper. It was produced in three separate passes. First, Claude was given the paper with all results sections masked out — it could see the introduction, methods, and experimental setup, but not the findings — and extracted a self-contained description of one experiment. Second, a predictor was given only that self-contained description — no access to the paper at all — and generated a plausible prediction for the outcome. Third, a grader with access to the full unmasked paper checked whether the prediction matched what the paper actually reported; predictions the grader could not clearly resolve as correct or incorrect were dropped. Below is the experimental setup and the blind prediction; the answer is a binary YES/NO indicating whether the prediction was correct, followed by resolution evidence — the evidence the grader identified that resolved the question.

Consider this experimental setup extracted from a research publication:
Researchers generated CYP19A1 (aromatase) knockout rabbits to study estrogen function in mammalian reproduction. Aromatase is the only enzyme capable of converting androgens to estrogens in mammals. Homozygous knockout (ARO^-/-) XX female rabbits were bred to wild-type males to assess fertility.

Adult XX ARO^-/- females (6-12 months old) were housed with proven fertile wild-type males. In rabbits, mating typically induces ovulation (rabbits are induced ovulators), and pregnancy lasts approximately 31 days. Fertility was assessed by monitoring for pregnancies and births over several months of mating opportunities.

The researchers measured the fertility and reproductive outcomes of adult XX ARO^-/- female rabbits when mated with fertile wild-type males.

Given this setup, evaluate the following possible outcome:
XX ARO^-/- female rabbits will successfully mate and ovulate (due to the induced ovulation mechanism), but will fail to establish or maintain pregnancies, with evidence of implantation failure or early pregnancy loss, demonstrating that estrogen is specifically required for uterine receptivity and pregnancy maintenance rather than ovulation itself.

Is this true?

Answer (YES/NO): NO